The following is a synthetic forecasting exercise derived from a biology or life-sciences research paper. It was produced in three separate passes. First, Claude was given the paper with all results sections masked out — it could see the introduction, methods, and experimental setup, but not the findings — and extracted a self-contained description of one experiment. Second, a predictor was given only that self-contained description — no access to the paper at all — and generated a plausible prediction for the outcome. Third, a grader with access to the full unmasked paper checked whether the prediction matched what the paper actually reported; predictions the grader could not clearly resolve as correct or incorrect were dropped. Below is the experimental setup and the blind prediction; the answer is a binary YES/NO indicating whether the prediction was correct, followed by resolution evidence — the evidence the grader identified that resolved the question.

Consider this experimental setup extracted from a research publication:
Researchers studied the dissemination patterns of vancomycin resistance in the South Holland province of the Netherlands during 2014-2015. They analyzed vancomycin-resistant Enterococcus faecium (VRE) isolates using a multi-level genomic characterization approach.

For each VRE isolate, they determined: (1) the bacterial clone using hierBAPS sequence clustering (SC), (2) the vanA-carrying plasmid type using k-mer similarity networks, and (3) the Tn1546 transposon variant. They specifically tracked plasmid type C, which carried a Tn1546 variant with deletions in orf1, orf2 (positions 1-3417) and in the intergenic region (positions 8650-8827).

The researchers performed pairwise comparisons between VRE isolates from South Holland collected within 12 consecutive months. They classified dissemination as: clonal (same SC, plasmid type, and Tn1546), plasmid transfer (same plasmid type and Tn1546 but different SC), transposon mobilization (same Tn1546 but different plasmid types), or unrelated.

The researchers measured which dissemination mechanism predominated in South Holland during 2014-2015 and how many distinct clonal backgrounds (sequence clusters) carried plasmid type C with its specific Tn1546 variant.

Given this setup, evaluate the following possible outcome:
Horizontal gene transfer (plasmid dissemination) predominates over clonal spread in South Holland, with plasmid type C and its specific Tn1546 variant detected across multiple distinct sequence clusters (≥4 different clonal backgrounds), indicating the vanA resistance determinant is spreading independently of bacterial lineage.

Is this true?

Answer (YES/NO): YES